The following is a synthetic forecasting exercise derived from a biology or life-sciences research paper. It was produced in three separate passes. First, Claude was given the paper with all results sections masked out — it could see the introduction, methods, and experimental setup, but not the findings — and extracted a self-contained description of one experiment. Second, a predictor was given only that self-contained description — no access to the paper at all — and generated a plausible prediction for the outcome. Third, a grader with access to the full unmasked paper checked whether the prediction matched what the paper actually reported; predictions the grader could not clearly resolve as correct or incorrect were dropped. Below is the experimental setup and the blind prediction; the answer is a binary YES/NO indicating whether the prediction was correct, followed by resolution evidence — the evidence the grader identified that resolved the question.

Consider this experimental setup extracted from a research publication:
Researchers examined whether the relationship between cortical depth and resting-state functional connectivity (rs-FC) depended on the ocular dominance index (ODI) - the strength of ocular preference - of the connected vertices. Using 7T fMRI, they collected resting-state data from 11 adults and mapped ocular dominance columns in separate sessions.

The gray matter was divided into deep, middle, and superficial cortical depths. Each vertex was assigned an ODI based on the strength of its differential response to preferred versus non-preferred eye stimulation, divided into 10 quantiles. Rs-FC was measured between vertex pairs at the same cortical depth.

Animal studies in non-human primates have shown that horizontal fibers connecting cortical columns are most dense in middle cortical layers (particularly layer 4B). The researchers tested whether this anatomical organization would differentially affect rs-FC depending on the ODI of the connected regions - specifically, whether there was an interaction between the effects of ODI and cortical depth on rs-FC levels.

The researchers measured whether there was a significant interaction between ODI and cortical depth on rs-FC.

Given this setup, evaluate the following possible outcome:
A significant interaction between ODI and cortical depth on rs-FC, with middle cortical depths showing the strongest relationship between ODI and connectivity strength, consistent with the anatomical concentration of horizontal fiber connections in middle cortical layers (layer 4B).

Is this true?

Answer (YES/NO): YES